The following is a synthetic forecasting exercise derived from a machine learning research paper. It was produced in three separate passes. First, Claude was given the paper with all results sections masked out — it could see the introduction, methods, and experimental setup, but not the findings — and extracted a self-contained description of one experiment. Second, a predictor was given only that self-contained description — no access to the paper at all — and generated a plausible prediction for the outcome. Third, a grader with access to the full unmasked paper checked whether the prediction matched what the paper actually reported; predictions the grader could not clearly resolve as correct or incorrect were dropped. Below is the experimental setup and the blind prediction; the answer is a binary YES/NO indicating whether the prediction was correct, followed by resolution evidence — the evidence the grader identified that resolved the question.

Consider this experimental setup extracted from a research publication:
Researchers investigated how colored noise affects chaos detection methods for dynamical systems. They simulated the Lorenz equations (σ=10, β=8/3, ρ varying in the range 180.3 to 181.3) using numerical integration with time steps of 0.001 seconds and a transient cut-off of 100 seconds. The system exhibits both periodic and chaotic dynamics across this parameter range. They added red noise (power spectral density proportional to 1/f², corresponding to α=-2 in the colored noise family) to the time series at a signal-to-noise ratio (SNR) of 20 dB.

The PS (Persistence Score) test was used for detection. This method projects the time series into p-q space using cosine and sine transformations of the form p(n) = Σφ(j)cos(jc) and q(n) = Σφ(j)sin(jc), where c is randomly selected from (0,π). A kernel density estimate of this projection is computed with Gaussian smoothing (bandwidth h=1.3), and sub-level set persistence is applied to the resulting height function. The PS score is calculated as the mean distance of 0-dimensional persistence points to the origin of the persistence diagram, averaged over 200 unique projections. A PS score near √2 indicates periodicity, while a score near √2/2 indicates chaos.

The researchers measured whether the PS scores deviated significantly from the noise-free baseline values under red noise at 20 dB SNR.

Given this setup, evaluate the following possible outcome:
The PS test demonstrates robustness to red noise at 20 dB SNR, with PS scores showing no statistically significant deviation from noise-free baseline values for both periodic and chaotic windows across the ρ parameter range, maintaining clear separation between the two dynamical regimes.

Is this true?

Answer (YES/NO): YES